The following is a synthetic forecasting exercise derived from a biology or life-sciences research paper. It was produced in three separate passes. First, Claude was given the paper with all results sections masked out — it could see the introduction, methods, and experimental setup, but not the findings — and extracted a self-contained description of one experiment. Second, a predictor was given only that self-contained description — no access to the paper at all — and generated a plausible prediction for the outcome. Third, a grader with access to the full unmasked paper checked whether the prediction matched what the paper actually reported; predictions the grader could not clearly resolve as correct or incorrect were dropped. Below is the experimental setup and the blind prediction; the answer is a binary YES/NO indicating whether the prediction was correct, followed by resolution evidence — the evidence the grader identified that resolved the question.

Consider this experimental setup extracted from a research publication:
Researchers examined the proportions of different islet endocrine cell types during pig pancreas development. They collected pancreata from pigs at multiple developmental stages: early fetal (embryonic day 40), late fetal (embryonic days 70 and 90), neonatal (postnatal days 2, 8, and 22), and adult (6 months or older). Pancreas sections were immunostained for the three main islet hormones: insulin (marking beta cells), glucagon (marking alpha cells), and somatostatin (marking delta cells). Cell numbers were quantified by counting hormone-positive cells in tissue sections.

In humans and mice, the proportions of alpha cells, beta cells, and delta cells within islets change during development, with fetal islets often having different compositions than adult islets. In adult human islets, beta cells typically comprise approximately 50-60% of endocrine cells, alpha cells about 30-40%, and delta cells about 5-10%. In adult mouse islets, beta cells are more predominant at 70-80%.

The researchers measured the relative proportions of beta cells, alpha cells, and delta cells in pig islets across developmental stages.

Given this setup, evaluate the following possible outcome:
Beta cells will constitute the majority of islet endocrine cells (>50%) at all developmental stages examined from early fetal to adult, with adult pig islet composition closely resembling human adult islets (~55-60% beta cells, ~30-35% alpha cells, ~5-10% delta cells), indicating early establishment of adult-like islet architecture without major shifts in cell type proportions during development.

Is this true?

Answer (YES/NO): NO